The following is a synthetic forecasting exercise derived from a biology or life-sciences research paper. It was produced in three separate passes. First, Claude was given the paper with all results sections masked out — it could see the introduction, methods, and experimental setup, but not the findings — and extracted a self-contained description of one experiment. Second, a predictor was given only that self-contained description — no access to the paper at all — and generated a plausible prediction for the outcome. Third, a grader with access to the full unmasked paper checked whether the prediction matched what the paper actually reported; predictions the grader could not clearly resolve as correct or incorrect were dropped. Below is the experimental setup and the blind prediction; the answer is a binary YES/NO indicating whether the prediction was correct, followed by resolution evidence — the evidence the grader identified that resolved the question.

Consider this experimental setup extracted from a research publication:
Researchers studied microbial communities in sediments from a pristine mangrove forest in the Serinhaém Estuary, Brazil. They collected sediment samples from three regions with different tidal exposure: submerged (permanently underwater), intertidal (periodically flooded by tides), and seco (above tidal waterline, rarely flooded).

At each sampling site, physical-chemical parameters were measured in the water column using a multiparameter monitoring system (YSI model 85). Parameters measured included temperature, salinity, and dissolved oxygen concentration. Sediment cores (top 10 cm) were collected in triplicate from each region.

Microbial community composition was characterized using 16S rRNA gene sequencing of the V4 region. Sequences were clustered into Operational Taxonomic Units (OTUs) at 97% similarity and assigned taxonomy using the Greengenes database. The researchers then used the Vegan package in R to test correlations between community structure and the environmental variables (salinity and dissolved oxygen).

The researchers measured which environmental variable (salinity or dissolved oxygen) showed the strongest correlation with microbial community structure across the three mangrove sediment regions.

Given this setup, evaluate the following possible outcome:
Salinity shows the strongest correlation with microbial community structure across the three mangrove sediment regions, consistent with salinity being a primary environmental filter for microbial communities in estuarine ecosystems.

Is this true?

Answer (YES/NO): NO